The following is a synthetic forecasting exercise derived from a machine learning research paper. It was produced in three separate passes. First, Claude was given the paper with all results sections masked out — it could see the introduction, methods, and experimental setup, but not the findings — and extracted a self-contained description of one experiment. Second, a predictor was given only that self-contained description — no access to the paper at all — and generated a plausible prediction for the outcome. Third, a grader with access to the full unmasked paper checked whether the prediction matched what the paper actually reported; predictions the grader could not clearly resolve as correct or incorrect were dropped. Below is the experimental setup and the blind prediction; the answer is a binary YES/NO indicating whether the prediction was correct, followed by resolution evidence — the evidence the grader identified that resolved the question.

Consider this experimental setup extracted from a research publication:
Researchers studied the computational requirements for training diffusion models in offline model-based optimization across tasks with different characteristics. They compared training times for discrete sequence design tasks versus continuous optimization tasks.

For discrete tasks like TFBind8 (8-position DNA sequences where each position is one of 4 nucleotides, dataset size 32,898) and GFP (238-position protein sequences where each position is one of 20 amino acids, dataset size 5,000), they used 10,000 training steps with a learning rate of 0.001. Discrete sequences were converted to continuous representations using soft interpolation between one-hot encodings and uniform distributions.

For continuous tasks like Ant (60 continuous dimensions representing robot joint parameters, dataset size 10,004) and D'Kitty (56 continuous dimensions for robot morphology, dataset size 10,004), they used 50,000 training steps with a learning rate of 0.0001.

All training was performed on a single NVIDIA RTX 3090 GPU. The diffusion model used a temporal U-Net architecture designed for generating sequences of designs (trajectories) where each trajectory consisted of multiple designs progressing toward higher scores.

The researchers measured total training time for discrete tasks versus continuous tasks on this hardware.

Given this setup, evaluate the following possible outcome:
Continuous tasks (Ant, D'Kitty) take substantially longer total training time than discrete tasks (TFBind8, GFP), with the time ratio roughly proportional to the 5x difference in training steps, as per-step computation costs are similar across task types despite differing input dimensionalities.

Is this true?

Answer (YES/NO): YES